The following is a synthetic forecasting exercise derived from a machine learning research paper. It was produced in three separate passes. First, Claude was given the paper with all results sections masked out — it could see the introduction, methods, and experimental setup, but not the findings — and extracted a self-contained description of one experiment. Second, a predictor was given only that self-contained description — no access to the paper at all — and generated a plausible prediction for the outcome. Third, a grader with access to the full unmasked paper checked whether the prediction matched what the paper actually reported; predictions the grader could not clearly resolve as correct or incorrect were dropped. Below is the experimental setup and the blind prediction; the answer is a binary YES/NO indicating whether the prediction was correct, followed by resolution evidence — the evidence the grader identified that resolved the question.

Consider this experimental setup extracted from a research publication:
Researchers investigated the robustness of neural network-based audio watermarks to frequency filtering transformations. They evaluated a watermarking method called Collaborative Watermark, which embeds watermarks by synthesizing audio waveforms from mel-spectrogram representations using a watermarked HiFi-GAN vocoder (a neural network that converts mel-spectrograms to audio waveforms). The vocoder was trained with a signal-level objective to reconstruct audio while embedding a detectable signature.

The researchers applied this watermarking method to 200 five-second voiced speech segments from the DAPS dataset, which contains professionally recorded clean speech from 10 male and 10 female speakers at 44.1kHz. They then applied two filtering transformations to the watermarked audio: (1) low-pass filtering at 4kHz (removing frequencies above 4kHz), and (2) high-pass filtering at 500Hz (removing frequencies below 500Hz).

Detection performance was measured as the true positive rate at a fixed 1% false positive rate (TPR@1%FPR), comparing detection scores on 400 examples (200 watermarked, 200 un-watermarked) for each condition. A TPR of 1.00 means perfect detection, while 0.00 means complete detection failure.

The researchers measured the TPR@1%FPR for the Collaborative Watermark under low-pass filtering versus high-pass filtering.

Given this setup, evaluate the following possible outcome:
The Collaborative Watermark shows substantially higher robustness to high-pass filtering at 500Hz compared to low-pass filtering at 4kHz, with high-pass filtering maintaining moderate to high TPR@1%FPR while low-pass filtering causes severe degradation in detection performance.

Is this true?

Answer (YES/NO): YES